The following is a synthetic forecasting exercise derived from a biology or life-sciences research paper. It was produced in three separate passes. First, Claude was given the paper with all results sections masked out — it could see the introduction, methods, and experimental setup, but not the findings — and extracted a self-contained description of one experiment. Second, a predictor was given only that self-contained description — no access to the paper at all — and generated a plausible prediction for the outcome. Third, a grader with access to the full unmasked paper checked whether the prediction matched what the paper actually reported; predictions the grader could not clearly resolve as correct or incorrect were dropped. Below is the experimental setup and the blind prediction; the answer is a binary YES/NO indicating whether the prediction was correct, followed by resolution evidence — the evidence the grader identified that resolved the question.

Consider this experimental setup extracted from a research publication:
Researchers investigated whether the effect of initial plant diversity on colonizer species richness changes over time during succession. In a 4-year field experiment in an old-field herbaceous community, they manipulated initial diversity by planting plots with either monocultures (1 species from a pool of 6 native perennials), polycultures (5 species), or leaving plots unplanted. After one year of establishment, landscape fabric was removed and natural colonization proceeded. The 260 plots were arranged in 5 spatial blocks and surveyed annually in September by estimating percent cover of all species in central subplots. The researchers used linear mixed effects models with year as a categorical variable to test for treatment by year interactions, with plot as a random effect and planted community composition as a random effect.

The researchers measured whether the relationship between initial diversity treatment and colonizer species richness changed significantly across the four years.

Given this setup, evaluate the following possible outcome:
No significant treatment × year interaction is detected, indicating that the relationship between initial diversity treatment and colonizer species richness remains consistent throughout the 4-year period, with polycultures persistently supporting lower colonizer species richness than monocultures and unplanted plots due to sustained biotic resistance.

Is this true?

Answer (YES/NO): NO